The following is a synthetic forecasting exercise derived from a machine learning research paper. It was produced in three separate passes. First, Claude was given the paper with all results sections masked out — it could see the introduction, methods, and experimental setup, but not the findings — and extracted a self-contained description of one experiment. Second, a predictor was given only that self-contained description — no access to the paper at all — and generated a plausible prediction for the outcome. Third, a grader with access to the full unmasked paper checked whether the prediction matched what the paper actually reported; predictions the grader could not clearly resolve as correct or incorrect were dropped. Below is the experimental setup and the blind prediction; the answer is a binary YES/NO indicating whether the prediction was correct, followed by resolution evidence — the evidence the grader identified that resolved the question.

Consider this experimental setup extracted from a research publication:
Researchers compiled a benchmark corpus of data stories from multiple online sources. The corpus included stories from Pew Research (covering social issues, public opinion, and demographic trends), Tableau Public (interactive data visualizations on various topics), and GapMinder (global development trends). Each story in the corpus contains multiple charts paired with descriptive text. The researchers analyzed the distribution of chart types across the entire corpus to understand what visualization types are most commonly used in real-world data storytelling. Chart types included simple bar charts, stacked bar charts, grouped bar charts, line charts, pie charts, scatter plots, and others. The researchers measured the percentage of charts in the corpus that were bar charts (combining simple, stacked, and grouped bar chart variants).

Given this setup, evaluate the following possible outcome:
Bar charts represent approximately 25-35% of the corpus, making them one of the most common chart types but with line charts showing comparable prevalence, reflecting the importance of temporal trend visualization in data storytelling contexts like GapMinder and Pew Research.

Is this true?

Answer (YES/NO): NO